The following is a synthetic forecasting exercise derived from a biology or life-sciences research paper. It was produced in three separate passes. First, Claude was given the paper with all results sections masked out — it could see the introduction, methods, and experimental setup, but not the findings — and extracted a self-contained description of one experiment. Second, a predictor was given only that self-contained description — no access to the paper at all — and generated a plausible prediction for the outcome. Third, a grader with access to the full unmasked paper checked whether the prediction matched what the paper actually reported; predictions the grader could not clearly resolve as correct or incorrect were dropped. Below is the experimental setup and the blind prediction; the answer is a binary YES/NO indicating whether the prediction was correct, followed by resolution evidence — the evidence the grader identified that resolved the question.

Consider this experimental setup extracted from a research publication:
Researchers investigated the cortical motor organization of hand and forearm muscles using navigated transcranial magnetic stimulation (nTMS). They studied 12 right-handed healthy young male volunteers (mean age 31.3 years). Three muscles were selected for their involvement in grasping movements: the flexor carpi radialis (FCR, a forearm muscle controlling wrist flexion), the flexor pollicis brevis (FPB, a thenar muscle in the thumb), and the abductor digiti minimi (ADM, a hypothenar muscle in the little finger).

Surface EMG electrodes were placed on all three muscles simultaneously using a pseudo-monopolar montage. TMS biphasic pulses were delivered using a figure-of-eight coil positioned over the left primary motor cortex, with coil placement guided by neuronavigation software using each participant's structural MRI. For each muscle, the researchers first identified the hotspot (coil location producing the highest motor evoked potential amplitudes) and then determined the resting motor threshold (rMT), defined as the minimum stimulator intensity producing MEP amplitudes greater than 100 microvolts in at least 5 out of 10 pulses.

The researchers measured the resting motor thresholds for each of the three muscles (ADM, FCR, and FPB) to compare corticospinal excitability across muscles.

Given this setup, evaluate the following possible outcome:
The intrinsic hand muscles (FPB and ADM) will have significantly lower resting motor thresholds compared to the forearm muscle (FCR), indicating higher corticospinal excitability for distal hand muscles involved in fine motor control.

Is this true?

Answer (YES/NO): NO